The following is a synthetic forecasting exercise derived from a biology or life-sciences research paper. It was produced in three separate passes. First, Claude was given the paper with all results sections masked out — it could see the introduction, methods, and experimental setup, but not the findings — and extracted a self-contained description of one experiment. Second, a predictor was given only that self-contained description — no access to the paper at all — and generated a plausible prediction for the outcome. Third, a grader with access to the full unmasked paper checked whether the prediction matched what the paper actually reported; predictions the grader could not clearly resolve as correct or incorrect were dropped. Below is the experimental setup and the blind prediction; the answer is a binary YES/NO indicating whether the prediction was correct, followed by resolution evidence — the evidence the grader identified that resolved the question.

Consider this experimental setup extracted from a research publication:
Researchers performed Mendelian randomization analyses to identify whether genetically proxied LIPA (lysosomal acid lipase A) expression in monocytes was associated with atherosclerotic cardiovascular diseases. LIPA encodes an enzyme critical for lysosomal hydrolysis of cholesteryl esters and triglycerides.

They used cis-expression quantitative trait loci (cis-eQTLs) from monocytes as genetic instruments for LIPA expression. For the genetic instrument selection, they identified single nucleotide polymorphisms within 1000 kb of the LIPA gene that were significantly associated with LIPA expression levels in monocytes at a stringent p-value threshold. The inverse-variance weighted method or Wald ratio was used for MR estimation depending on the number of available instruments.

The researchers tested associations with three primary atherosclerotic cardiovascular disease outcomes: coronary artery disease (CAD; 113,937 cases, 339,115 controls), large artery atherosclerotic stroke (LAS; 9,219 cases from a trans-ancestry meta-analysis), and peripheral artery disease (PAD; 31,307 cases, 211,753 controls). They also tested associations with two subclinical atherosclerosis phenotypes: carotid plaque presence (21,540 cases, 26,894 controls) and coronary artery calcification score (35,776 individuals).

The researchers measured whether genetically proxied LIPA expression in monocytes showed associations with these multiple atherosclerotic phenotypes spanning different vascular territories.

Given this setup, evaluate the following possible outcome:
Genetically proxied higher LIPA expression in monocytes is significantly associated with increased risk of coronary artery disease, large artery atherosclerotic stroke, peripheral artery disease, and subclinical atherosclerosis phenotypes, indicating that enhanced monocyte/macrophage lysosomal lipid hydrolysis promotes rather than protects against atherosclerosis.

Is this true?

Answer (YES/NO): NO